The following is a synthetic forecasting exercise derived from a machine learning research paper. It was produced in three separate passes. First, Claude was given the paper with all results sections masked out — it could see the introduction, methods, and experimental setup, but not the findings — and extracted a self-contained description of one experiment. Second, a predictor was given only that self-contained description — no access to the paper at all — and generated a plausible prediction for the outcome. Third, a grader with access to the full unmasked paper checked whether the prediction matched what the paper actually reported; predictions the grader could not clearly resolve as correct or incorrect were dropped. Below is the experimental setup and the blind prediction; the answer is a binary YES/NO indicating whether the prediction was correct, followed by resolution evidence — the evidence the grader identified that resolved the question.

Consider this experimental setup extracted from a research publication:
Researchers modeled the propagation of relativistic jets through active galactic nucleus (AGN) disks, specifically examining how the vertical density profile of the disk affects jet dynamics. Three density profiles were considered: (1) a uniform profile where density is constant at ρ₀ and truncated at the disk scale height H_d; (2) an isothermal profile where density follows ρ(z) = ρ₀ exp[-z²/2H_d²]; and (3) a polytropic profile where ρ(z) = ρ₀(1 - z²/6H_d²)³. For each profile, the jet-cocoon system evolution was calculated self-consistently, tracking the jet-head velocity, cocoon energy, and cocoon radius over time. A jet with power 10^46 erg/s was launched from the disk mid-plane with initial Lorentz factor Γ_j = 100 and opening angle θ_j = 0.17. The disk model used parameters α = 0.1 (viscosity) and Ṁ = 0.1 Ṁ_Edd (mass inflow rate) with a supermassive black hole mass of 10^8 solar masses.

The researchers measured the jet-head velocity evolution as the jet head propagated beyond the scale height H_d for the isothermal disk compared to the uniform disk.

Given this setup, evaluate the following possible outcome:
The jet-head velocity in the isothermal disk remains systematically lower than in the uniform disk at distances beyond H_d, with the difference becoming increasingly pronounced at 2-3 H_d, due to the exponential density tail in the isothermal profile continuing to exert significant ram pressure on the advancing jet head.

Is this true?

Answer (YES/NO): NO